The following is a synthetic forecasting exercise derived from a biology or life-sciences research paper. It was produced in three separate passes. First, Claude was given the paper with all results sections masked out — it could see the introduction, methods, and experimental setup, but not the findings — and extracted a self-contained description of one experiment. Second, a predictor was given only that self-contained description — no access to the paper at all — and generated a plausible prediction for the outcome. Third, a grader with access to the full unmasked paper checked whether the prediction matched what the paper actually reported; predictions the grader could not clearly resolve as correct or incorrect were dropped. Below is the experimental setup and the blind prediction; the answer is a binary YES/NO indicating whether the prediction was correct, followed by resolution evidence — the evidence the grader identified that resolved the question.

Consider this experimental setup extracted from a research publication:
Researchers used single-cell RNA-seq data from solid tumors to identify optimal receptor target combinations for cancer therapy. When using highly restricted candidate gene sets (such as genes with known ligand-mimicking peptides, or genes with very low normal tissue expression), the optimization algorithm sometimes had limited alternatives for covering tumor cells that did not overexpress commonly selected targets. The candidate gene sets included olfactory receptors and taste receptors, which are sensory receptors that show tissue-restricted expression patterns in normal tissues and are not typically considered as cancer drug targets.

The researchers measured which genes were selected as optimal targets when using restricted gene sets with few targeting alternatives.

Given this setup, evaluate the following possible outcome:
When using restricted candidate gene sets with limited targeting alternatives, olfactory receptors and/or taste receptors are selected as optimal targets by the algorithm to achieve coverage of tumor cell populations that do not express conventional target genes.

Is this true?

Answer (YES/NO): YES